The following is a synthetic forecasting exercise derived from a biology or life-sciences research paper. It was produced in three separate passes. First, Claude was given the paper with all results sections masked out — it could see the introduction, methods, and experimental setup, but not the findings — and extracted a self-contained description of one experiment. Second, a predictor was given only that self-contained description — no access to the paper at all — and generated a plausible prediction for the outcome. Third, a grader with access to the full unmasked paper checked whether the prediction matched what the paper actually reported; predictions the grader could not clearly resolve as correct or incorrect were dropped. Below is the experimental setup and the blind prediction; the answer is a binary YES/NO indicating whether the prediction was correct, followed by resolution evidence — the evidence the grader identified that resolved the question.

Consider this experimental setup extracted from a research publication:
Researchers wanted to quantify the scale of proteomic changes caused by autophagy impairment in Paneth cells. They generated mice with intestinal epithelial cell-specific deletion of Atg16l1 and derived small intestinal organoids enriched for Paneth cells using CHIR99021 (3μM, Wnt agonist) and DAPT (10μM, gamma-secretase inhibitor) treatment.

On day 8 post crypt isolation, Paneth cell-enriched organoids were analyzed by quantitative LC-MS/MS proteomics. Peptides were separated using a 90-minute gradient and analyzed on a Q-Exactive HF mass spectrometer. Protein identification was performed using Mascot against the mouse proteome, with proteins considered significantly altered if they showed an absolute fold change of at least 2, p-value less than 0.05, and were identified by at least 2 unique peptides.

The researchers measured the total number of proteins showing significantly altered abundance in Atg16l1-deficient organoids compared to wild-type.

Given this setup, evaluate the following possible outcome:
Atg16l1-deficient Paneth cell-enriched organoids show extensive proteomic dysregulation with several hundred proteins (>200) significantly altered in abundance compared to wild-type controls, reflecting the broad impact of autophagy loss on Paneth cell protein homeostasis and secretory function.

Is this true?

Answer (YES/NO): YES